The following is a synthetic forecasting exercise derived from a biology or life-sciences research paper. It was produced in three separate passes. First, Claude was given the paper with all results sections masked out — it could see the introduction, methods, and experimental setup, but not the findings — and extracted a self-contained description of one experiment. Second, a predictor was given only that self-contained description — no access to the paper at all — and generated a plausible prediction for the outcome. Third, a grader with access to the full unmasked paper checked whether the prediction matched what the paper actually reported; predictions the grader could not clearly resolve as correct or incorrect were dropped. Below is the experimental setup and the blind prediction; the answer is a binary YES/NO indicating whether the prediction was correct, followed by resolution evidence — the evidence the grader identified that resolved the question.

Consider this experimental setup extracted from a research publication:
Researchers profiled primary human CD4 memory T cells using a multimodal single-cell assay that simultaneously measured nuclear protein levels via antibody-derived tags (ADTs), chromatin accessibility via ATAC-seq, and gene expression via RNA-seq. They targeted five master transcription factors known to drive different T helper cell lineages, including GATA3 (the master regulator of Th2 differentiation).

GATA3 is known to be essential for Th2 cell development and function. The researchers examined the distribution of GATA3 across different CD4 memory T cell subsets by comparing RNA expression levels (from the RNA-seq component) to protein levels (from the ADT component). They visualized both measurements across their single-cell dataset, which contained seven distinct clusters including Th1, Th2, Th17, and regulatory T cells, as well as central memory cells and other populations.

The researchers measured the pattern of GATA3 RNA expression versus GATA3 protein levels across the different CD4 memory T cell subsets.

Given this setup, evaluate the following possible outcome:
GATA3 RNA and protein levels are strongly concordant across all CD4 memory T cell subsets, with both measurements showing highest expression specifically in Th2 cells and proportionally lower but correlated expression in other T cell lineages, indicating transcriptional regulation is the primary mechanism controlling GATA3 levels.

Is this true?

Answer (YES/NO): NO